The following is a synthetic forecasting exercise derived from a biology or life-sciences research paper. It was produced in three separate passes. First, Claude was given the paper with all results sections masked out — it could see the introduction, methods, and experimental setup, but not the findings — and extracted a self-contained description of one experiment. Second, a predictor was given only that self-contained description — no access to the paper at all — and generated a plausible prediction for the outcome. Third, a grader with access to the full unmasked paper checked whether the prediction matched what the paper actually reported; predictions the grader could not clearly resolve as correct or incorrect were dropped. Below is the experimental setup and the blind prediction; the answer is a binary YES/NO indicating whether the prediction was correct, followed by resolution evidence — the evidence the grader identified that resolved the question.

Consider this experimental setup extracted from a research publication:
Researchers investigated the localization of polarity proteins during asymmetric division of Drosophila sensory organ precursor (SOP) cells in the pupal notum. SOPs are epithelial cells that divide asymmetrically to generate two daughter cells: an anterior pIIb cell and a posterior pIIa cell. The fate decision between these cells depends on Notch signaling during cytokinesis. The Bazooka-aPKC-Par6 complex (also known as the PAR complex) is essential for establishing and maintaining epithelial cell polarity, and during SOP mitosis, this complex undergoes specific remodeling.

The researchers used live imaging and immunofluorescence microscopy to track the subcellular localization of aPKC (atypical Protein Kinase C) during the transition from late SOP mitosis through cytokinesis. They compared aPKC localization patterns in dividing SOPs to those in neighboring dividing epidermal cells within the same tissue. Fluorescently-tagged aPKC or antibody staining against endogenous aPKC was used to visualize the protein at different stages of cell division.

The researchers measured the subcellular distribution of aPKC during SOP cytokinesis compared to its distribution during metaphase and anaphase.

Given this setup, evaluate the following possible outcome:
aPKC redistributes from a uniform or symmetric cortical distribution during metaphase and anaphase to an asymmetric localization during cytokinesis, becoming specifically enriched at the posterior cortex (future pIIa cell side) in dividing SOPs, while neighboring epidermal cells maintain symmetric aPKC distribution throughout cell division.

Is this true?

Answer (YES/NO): NO